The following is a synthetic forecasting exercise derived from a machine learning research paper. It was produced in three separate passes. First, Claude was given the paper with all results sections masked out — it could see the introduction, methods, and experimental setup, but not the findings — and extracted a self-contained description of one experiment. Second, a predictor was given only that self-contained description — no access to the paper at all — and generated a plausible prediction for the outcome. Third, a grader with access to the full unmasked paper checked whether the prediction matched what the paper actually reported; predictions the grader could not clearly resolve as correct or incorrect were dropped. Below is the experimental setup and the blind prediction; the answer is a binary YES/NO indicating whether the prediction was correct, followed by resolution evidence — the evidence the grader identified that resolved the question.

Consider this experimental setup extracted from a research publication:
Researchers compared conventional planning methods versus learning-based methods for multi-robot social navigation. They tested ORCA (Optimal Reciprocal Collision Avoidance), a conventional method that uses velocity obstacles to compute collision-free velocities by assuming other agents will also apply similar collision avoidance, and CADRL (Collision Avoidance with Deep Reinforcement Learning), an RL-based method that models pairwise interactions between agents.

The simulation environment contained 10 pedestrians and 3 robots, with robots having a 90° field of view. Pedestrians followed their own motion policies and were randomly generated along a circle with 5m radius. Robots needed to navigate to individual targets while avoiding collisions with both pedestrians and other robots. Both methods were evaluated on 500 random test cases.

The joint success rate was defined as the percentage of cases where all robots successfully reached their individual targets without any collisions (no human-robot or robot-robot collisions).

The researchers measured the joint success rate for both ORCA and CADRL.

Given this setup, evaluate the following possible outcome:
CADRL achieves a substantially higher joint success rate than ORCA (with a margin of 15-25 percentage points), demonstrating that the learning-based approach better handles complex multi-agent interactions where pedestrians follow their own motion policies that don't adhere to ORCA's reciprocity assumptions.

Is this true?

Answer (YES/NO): NO